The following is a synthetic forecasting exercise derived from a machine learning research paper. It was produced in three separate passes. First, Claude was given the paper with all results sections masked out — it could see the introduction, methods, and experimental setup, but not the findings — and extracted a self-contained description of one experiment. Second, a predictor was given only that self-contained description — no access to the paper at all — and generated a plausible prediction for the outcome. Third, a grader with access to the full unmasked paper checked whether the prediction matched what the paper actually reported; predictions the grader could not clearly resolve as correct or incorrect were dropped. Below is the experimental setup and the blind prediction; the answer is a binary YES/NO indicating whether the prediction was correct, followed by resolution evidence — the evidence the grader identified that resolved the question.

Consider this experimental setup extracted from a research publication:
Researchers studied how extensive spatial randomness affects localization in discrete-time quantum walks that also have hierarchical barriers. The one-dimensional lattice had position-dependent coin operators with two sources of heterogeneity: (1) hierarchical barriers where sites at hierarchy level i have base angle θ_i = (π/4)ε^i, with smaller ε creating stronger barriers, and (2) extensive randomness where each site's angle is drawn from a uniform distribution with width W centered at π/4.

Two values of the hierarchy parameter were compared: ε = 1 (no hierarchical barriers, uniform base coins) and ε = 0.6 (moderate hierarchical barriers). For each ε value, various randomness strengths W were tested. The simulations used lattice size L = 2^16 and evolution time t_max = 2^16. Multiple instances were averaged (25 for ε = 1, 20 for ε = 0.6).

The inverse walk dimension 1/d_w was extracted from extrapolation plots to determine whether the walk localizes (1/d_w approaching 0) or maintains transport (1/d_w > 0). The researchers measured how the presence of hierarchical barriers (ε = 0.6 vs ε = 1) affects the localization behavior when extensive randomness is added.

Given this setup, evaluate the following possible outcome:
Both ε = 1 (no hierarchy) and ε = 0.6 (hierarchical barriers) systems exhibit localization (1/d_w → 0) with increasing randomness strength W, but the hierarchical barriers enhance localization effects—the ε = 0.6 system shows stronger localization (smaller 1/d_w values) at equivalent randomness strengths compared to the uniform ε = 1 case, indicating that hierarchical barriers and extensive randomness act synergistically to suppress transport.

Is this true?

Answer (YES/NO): YES